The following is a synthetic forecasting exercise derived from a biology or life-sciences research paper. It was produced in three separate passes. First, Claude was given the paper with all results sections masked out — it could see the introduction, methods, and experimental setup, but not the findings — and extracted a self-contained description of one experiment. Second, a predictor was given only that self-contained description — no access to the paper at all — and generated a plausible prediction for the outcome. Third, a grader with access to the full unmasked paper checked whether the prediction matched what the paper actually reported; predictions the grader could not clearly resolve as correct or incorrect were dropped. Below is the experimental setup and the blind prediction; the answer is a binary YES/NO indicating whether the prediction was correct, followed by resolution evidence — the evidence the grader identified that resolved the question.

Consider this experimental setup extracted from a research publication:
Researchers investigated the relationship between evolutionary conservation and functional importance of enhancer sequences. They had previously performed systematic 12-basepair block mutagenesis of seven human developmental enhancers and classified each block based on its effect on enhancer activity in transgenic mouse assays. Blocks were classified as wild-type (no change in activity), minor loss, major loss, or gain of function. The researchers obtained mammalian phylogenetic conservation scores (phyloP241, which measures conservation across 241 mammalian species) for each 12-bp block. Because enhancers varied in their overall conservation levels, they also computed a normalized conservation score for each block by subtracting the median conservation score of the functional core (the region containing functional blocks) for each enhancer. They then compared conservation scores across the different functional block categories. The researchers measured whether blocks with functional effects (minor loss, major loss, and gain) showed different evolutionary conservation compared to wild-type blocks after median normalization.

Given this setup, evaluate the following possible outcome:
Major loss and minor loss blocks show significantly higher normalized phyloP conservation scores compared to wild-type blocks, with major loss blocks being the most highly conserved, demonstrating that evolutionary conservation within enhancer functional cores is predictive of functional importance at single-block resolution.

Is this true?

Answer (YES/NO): NO